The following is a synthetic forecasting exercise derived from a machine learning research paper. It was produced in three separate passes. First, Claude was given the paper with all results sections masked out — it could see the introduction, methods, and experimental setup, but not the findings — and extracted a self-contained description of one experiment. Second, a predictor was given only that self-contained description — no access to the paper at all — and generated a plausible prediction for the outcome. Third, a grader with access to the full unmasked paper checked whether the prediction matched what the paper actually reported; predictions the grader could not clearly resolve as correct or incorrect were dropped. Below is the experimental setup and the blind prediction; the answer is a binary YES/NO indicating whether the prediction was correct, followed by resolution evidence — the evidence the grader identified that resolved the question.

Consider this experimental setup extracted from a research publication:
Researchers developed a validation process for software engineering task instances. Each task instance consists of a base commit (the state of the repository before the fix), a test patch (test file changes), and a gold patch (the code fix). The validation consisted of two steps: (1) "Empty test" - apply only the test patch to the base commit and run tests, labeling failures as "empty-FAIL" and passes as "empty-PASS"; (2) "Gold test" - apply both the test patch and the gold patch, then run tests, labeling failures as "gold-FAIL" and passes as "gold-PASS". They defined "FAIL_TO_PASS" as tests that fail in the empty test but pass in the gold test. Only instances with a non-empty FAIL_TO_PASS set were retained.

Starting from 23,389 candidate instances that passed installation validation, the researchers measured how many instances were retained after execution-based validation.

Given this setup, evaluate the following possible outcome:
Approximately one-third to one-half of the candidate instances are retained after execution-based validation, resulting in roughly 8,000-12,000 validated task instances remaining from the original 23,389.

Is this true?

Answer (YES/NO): YES